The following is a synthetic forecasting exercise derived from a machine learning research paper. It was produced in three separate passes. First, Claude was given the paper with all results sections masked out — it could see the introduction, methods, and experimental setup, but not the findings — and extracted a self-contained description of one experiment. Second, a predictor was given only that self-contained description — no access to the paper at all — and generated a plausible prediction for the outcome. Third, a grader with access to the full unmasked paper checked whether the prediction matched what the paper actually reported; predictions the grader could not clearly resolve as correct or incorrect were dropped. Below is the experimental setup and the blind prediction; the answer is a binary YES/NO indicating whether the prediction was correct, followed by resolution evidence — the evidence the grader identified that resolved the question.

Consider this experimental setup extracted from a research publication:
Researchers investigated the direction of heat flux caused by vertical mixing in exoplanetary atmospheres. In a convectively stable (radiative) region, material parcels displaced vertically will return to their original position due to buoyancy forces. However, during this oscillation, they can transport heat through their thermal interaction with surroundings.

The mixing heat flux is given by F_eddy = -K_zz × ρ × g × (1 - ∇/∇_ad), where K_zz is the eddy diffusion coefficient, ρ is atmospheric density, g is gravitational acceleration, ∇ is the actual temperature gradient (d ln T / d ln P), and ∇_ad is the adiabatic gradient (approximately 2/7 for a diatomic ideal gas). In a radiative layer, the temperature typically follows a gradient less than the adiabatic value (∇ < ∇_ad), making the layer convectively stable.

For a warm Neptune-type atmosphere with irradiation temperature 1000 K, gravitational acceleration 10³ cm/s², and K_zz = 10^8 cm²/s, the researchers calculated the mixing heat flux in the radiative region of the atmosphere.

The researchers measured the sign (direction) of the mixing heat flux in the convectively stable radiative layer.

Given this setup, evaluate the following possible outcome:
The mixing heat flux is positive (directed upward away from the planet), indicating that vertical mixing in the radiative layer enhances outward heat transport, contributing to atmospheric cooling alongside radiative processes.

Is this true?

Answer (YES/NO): NO